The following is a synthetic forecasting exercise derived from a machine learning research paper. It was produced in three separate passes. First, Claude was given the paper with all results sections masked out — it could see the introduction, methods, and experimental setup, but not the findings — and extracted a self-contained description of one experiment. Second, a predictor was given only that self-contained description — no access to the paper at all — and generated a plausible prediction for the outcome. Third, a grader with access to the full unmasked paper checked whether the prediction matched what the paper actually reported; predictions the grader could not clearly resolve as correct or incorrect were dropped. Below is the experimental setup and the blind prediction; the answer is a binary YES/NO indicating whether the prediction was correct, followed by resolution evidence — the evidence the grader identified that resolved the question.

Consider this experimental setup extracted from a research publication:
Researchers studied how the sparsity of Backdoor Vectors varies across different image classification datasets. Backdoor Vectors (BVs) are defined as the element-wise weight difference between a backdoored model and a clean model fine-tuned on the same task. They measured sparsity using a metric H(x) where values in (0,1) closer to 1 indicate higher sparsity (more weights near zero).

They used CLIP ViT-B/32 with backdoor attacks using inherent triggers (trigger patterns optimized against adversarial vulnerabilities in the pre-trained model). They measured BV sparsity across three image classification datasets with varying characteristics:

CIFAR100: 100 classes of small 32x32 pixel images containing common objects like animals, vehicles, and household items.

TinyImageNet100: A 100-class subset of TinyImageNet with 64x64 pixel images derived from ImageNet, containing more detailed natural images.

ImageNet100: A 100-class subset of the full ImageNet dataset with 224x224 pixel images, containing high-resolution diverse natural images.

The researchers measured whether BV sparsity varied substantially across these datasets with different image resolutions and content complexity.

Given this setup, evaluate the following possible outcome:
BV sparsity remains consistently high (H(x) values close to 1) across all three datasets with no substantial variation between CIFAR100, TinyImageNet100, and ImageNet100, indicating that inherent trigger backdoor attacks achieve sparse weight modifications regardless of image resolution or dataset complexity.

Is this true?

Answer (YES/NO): NO